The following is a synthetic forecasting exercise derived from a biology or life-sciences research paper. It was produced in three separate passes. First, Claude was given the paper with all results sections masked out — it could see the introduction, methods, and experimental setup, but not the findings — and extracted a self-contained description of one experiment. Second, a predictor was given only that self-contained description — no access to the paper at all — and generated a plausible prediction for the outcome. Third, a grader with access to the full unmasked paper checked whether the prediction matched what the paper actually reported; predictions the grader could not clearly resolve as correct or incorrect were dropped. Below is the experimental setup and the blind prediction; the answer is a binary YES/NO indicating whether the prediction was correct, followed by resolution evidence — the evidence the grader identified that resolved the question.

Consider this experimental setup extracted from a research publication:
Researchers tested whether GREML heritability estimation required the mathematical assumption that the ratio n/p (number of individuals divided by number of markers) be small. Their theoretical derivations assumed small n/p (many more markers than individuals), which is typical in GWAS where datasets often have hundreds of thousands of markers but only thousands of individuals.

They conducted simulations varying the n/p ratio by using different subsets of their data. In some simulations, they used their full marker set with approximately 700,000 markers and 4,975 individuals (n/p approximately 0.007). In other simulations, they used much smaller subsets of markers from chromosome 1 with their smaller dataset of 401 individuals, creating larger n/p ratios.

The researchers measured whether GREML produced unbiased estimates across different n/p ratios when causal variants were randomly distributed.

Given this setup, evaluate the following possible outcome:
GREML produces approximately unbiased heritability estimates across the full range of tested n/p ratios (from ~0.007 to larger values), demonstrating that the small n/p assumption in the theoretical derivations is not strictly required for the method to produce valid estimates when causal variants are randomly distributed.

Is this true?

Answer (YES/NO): YES